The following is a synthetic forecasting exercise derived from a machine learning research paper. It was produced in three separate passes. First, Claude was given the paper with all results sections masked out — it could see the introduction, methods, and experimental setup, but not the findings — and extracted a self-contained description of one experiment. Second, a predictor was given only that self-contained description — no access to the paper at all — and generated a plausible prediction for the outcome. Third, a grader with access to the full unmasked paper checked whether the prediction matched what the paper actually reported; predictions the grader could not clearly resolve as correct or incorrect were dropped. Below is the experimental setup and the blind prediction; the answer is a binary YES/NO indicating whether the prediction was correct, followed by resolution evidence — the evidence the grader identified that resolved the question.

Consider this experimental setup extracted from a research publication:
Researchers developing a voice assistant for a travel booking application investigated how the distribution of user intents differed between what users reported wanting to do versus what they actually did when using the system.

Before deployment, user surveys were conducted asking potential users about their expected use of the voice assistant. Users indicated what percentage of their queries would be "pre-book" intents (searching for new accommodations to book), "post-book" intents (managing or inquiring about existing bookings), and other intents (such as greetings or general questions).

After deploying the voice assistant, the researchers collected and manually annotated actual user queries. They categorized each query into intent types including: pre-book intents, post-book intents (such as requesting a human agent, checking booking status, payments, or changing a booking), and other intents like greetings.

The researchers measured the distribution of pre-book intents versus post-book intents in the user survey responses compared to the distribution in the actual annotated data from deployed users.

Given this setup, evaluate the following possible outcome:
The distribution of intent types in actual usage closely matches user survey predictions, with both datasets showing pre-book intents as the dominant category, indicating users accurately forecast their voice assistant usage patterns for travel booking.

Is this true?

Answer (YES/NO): NO